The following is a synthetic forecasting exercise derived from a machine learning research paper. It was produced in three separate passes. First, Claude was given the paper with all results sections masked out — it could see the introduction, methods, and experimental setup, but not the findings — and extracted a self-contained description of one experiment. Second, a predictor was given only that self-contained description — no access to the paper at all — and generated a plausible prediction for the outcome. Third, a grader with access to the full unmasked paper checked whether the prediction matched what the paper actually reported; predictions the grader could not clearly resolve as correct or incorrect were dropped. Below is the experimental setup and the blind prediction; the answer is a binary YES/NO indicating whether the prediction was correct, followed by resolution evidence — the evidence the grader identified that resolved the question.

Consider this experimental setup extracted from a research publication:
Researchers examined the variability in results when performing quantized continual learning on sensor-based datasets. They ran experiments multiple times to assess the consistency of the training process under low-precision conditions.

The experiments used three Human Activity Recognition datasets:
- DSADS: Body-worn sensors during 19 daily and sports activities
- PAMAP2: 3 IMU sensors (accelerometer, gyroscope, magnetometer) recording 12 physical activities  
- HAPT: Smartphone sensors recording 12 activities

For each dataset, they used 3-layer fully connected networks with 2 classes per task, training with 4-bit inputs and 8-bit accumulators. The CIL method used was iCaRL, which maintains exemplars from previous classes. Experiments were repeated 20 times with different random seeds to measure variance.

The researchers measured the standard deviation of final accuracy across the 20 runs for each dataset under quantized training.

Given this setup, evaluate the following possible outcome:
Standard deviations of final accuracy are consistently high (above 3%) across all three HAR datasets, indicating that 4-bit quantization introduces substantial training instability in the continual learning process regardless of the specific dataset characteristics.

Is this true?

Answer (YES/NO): NO